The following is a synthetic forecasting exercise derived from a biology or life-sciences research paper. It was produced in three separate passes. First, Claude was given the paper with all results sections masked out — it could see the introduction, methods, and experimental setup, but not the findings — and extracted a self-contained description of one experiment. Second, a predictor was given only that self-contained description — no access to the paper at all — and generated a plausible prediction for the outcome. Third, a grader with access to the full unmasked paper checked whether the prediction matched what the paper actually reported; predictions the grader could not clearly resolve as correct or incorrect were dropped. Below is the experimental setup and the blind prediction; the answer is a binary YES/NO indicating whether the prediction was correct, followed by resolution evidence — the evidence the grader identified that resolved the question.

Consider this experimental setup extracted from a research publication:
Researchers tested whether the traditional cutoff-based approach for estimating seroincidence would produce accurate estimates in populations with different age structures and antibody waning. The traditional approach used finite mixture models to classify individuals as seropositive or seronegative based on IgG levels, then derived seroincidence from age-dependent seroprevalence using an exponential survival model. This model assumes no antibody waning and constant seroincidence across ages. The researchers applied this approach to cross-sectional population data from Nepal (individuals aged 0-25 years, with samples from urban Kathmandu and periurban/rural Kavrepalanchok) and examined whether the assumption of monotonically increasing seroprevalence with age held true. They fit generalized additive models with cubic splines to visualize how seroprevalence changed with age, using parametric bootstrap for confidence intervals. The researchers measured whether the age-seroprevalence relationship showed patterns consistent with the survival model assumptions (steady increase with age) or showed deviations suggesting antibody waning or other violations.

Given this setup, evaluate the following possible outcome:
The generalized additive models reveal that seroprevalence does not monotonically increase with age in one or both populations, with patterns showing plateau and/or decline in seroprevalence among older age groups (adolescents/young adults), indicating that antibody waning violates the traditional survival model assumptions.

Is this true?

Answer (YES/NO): NO